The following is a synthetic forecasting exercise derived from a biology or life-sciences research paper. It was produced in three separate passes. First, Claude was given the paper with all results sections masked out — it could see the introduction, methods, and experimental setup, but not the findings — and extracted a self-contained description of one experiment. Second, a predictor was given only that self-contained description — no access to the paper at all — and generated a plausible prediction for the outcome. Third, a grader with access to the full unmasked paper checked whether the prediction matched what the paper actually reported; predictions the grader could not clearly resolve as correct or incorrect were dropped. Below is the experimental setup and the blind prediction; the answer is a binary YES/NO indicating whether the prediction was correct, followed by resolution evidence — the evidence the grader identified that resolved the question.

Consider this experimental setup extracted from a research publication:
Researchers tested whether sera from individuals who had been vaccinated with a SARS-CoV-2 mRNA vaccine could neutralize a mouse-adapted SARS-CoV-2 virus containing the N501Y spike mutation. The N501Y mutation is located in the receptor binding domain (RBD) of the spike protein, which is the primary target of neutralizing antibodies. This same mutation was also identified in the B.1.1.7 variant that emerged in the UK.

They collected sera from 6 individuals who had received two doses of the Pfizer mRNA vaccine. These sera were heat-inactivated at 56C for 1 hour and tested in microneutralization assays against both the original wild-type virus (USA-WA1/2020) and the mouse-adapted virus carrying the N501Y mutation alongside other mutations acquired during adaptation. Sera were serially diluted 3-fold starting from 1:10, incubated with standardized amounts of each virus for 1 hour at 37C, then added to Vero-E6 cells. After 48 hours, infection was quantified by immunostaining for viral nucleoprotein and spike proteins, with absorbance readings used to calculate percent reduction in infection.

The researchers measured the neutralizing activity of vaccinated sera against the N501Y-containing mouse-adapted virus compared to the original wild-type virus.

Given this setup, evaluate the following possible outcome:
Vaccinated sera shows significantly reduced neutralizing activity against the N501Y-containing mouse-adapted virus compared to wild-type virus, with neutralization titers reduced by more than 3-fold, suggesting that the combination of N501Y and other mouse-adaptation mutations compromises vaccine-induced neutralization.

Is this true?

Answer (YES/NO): NO